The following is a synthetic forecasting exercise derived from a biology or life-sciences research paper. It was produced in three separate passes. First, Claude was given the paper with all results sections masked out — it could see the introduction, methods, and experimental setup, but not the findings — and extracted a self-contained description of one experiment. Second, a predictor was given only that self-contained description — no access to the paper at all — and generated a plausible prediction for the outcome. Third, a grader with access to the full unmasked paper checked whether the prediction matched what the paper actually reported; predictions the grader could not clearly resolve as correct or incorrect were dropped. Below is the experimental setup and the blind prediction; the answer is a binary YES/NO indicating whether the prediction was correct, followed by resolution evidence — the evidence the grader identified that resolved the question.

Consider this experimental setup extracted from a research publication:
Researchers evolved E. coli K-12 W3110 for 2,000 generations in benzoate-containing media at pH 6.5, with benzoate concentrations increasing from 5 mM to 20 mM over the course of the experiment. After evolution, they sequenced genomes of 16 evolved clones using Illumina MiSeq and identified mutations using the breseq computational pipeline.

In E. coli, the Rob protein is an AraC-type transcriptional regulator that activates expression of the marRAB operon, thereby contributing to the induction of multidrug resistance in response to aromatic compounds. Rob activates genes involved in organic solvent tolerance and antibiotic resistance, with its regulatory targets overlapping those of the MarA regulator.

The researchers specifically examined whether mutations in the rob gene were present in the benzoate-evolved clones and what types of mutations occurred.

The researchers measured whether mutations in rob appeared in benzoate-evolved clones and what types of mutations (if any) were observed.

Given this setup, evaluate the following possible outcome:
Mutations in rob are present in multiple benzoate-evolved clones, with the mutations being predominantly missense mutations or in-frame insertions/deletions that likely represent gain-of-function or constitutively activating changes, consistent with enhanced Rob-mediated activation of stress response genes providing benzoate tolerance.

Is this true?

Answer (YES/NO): NO